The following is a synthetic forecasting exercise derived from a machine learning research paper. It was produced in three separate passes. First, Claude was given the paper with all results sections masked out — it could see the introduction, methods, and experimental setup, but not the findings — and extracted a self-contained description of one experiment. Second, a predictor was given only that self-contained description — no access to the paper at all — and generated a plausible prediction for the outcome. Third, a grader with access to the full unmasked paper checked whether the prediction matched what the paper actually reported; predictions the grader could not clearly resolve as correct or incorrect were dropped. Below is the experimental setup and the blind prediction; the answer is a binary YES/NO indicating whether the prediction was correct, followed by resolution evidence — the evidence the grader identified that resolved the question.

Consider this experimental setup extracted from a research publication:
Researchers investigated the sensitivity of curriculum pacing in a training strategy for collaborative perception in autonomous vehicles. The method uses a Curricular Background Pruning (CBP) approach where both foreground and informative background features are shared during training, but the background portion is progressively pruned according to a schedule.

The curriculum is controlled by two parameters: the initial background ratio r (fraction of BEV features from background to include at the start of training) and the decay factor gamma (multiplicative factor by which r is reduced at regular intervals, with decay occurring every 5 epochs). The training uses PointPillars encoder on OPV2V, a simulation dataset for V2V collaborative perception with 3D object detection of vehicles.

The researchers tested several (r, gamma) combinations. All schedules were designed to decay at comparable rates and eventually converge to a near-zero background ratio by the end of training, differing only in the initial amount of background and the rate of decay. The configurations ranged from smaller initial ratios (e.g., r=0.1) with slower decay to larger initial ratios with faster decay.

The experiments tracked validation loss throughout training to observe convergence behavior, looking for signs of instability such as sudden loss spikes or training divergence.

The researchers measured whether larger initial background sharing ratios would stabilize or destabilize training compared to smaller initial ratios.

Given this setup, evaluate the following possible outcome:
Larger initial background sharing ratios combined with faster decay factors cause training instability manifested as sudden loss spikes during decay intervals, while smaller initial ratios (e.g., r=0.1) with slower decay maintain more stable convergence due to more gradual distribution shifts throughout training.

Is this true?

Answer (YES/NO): NO